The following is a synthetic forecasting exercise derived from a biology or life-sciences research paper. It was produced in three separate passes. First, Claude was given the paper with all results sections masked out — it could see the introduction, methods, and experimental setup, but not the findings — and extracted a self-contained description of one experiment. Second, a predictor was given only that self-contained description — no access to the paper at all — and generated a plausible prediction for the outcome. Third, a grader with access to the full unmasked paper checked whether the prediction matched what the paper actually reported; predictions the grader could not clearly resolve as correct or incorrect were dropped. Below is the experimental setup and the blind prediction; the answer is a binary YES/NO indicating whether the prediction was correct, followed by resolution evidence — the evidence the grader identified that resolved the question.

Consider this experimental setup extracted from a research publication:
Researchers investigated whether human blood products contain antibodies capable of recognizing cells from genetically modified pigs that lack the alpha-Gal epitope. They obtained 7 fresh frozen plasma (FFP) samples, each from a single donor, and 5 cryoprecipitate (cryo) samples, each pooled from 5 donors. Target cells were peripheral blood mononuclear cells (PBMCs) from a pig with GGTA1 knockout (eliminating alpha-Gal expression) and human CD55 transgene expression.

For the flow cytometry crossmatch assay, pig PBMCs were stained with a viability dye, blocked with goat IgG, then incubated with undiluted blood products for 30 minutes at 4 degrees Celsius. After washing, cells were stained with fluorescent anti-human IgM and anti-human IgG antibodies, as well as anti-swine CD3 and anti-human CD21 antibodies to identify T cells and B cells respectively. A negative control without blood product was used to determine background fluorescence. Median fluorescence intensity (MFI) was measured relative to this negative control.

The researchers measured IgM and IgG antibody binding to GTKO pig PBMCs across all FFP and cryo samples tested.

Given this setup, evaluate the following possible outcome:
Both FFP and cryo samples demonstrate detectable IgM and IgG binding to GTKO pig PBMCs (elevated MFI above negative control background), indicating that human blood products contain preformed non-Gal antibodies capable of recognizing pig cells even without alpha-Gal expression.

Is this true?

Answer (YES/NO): YES